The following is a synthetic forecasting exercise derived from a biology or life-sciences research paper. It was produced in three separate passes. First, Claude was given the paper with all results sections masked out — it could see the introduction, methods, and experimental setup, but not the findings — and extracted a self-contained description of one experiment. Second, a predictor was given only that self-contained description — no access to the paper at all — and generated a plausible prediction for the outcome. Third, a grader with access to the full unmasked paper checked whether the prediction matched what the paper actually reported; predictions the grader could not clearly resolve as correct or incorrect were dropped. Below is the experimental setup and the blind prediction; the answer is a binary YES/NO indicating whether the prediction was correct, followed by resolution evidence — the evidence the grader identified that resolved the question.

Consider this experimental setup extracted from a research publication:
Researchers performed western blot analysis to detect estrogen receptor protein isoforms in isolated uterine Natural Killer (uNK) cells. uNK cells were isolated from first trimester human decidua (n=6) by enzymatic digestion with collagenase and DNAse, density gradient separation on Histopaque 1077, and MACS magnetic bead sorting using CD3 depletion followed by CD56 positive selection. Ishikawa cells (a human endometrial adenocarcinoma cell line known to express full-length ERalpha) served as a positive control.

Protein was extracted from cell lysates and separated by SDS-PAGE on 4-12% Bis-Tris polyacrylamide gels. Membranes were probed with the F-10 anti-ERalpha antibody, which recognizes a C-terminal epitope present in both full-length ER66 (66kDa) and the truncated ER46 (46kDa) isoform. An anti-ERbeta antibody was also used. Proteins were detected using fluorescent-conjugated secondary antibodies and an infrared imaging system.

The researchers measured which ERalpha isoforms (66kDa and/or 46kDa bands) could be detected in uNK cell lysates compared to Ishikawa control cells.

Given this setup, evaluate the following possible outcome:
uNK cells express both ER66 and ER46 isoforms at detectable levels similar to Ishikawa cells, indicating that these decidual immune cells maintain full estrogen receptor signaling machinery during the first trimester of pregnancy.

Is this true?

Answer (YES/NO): NO